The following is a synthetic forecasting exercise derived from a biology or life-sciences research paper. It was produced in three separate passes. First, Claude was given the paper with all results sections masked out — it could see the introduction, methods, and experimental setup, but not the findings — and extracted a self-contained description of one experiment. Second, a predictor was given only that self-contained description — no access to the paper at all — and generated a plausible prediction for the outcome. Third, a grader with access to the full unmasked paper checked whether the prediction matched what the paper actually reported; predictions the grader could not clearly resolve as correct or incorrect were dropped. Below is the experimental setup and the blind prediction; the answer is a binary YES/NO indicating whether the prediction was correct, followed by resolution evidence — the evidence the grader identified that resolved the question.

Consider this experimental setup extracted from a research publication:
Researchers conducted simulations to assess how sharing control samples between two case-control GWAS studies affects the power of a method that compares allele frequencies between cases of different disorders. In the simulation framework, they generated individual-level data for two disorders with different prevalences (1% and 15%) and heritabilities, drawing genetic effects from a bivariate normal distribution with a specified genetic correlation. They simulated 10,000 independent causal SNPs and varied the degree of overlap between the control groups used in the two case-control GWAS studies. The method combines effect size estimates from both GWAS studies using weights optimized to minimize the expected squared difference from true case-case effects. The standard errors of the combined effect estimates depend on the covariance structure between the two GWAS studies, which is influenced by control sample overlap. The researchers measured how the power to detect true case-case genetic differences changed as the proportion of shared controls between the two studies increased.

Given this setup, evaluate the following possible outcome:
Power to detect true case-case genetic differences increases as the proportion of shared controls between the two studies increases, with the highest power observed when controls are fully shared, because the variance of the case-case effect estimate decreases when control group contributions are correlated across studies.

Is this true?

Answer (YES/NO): YES